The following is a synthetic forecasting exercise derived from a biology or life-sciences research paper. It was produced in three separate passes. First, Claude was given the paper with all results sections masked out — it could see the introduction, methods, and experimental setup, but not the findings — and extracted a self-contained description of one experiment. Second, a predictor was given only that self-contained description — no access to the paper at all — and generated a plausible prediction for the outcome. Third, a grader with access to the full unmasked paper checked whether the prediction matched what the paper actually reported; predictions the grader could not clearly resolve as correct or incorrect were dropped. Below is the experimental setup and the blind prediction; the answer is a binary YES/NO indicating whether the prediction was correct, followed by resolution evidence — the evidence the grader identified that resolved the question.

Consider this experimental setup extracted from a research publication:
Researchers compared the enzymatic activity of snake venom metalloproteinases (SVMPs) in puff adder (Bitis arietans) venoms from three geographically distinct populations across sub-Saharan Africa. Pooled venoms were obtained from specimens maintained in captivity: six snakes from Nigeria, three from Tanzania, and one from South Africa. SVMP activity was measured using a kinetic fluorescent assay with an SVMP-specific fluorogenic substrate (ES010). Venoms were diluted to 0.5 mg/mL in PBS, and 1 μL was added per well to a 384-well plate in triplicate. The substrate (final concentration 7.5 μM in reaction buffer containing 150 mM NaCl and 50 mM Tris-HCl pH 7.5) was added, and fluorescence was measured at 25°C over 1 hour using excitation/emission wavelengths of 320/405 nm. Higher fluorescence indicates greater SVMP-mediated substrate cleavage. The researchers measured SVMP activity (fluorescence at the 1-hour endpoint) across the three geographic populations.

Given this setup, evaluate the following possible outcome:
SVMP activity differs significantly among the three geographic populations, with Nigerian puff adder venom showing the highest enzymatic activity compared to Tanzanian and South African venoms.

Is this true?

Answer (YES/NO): NO